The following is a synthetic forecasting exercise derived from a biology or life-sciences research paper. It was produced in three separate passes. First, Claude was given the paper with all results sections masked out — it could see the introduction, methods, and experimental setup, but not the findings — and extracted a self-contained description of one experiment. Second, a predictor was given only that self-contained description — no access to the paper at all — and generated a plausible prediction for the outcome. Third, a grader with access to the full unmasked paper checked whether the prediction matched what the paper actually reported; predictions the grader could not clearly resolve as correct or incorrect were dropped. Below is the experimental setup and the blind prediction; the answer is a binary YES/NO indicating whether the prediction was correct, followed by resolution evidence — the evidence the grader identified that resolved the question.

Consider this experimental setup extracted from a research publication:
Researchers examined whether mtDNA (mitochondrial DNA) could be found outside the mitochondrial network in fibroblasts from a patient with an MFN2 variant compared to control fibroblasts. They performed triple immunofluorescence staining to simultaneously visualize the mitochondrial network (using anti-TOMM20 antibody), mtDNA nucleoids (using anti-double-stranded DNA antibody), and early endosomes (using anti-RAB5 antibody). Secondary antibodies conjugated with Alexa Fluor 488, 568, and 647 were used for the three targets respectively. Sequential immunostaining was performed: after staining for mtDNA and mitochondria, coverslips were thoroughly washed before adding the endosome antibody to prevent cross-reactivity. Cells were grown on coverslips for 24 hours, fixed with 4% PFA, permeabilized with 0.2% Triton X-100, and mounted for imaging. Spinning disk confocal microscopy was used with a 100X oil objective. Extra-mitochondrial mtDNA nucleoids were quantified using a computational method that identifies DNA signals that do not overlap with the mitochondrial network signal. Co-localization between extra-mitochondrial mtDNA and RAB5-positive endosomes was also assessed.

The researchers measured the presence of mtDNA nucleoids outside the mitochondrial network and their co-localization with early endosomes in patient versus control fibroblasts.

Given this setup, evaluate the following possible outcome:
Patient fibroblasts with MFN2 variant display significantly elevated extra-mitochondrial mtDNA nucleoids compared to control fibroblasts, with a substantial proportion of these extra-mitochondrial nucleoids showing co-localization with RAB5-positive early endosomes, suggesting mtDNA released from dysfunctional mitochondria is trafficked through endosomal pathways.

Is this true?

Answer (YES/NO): YES